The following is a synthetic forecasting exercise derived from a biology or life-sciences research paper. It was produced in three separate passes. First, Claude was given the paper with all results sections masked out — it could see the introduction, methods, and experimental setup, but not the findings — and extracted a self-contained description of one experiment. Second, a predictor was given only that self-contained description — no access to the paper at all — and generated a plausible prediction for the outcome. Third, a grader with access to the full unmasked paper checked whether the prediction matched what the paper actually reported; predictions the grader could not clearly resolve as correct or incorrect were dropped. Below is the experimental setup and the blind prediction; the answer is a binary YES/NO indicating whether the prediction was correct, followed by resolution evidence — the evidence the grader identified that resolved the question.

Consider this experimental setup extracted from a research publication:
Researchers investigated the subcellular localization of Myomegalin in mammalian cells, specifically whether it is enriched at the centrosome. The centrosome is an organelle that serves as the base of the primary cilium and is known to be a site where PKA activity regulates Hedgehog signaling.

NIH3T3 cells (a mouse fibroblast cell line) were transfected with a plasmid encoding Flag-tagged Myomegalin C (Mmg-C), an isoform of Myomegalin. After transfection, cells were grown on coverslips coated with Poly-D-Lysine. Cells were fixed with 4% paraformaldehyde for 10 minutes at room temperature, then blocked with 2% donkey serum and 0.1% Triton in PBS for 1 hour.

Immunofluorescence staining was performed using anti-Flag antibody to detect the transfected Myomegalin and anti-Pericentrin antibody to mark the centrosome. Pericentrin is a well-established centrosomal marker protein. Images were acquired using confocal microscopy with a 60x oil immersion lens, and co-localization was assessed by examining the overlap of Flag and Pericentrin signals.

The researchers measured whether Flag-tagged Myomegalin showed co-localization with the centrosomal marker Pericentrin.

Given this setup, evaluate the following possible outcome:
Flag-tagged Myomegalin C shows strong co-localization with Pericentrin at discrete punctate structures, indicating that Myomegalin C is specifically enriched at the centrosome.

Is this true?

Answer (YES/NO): YES